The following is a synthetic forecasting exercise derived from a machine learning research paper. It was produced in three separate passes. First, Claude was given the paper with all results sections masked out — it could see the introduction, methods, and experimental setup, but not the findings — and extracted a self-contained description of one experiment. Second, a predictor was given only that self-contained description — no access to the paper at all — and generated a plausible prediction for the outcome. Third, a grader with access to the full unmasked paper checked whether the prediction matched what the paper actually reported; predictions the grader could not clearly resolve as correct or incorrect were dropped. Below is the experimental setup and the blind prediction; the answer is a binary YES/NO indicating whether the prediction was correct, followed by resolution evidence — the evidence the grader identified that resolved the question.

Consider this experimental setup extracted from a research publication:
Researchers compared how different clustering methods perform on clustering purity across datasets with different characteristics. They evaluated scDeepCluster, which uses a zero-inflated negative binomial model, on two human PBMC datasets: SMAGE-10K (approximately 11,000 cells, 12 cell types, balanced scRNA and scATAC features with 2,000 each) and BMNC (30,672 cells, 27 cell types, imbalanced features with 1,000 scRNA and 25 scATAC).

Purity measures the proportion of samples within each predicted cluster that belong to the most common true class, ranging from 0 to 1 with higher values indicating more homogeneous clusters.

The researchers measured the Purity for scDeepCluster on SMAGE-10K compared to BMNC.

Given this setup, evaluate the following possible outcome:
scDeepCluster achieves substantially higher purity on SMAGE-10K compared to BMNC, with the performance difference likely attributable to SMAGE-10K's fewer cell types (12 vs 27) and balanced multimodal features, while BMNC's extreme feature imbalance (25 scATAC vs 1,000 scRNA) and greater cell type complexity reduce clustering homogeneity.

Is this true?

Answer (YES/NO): NO